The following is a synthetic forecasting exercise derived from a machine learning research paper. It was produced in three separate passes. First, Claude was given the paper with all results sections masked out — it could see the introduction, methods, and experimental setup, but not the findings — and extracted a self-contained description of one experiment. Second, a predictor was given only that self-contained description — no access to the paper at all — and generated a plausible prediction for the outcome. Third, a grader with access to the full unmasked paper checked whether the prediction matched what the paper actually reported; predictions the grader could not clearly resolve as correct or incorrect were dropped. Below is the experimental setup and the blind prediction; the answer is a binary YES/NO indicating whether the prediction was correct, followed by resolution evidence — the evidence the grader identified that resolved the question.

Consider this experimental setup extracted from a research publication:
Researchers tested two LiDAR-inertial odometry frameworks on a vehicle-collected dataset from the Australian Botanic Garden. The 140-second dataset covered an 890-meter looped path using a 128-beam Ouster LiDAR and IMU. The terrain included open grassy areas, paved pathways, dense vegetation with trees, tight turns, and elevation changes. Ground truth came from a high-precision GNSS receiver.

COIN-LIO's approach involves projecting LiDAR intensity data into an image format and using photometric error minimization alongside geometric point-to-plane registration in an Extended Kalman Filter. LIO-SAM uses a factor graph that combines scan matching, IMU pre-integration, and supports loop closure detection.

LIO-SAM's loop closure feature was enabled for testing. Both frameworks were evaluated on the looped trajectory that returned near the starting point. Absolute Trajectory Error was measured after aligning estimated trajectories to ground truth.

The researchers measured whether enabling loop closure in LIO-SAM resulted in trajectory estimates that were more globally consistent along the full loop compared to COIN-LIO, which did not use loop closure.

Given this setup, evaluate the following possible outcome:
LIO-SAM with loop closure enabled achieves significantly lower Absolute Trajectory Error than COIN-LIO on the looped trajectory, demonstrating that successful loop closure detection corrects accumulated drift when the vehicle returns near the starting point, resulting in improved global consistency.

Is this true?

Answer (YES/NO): NO